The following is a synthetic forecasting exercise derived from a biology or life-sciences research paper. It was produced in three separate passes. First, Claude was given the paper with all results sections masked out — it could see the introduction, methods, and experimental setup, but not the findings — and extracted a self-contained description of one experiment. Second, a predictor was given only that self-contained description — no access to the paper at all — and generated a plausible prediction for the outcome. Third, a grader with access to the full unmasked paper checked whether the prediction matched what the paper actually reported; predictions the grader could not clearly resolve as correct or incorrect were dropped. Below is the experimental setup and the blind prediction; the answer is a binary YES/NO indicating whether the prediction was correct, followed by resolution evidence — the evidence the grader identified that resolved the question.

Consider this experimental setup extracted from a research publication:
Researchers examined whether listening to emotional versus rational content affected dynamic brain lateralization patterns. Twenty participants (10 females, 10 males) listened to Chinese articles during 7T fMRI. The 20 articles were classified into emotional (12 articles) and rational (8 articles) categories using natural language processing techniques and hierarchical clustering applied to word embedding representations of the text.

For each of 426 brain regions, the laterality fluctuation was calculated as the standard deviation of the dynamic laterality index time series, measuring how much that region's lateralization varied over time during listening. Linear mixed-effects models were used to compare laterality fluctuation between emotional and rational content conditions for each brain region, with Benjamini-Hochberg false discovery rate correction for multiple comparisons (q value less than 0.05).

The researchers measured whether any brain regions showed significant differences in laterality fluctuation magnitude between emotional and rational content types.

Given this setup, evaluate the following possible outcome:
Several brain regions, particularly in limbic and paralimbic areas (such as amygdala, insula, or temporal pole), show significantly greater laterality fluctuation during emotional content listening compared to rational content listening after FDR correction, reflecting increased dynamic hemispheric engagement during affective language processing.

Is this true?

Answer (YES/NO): NO